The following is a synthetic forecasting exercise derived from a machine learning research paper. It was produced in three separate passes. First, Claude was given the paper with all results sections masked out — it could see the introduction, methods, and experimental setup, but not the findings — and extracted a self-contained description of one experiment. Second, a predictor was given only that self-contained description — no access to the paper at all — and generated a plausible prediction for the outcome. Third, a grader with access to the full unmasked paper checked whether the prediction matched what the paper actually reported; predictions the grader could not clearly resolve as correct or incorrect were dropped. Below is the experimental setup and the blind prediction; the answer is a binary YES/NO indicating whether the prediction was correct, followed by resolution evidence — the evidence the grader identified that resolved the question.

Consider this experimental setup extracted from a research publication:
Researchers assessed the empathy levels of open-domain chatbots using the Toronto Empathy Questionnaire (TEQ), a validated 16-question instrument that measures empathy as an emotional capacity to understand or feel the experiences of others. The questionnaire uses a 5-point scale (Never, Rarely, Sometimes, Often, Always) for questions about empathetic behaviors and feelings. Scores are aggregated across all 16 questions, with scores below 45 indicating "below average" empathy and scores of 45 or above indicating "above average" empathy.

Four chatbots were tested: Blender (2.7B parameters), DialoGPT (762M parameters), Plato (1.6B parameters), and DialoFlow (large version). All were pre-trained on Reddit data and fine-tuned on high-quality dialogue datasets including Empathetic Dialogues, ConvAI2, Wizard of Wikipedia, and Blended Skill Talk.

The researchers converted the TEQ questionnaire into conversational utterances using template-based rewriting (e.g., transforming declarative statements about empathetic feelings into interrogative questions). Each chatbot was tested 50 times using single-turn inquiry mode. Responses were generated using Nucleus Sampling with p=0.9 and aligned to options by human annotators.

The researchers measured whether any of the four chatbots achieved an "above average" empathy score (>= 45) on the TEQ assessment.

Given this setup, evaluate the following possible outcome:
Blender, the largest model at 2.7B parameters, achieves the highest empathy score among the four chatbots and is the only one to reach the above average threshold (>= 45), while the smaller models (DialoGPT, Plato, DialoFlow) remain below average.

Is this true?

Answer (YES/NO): NO